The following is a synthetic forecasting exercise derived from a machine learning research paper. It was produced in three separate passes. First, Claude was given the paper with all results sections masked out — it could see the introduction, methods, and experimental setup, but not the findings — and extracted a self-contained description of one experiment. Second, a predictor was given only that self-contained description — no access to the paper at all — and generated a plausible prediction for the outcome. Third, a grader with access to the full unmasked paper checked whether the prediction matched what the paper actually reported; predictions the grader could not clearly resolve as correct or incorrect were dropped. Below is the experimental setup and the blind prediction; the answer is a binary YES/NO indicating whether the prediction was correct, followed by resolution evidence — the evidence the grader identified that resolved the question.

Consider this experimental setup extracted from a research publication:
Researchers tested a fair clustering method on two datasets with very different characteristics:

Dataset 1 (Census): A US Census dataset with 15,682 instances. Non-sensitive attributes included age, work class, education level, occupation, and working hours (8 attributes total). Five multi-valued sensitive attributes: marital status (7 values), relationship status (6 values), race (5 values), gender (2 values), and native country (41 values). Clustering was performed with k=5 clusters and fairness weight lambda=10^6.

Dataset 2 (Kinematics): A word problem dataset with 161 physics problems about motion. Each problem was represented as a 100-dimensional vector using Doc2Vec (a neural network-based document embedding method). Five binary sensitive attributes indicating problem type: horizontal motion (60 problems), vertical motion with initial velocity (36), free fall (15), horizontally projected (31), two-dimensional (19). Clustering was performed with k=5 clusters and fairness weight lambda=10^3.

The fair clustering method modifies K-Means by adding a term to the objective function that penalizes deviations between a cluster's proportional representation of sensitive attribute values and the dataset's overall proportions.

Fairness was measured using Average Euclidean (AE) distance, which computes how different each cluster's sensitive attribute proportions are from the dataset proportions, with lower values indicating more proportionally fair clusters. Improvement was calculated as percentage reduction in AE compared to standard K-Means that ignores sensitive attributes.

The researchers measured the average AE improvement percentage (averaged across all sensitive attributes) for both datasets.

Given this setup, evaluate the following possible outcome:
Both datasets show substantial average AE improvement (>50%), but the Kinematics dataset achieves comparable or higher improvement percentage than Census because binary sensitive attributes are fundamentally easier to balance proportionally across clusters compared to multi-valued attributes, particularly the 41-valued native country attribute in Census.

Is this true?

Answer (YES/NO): NO